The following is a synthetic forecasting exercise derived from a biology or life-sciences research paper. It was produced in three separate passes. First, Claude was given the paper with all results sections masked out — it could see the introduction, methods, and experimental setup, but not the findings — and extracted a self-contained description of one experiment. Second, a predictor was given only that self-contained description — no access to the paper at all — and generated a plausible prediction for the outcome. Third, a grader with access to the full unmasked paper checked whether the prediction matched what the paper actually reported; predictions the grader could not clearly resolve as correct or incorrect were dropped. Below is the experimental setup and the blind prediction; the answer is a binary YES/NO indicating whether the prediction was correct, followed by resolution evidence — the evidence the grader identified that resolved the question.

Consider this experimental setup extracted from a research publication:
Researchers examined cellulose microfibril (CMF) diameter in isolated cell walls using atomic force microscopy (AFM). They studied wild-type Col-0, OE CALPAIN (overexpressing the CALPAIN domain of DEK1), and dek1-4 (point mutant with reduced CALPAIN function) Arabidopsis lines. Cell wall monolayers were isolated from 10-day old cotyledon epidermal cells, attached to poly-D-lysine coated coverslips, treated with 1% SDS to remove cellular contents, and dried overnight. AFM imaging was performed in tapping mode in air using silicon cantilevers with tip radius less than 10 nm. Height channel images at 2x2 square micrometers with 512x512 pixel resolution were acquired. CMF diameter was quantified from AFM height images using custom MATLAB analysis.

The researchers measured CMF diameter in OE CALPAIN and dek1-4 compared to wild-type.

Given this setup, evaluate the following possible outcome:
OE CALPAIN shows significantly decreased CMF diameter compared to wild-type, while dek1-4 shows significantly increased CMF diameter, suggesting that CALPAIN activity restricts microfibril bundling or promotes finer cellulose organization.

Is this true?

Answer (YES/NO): NO